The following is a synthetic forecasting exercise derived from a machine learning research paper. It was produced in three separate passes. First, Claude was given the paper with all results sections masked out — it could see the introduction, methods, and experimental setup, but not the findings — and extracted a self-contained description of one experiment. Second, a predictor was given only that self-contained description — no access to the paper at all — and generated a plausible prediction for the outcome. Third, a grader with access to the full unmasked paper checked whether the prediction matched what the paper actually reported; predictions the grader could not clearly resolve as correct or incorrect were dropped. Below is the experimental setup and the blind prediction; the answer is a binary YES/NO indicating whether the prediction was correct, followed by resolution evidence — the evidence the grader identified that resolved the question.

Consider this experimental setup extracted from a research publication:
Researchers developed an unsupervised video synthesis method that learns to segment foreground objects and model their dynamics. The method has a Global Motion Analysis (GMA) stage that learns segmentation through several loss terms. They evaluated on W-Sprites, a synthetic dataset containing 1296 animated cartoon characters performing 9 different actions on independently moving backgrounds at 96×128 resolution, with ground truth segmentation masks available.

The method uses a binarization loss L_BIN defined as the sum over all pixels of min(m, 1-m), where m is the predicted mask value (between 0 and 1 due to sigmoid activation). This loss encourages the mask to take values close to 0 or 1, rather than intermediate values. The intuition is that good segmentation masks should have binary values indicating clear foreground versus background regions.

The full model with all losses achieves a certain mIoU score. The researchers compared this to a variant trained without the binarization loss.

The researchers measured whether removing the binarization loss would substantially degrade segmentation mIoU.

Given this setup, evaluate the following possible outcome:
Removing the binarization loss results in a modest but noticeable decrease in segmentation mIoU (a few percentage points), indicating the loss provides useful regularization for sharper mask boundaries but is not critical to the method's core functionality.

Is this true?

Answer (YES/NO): NO